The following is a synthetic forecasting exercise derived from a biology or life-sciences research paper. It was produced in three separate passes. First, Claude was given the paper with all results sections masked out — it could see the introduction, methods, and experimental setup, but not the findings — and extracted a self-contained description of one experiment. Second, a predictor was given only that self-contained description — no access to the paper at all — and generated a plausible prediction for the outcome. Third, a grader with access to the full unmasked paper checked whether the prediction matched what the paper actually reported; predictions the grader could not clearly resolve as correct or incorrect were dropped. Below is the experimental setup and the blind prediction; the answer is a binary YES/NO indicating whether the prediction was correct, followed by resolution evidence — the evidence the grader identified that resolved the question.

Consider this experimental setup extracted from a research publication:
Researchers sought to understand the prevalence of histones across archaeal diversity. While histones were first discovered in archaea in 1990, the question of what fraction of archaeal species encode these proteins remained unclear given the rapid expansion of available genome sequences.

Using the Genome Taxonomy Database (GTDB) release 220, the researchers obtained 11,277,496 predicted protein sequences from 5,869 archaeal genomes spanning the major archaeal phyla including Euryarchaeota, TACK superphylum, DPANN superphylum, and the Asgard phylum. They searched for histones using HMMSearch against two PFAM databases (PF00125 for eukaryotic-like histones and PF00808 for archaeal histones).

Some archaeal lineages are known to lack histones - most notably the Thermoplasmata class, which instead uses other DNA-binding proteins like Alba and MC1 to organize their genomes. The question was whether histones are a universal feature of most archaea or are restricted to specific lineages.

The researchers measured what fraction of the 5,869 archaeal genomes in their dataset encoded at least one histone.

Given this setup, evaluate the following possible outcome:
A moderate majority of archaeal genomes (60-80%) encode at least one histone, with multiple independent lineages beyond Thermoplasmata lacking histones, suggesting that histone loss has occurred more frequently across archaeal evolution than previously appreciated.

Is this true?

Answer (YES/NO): YES